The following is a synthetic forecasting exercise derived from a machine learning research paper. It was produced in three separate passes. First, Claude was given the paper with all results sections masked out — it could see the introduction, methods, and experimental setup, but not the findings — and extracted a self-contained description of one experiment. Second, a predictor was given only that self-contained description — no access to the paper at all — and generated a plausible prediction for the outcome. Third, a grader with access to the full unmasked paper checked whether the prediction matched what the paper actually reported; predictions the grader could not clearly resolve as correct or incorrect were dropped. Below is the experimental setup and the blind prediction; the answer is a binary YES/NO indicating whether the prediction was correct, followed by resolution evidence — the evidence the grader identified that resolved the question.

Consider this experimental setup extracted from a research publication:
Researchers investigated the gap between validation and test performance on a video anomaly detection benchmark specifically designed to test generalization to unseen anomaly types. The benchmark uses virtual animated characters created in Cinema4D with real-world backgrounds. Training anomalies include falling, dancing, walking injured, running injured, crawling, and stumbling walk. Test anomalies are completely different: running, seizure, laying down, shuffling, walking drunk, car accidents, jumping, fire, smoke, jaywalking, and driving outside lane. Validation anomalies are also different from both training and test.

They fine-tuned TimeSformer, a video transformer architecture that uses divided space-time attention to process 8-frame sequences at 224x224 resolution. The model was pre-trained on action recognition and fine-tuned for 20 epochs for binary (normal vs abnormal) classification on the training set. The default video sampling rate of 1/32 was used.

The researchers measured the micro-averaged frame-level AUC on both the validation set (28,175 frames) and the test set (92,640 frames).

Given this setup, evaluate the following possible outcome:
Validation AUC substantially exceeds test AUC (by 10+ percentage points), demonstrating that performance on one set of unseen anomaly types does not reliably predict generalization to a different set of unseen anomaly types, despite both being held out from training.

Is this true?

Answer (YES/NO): YES